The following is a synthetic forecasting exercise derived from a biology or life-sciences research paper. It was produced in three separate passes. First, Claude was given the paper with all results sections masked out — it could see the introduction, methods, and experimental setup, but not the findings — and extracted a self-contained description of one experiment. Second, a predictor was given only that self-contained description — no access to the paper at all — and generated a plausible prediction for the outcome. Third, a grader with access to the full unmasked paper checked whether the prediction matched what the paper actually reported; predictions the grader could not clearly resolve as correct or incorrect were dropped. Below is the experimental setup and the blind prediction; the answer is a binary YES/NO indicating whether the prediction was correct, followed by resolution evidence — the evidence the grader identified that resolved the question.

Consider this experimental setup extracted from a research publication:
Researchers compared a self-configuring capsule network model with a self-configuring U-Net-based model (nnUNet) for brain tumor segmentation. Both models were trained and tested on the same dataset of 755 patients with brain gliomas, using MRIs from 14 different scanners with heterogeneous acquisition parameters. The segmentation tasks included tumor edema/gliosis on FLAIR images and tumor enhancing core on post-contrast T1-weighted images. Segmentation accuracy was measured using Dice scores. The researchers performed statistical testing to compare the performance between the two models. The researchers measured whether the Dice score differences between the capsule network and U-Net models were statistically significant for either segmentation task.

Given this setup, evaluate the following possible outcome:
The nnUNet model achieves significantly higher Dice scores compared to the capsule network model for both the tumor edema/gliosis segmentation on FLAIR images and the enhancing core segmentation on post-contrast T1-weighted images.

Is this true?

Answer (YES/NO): NO